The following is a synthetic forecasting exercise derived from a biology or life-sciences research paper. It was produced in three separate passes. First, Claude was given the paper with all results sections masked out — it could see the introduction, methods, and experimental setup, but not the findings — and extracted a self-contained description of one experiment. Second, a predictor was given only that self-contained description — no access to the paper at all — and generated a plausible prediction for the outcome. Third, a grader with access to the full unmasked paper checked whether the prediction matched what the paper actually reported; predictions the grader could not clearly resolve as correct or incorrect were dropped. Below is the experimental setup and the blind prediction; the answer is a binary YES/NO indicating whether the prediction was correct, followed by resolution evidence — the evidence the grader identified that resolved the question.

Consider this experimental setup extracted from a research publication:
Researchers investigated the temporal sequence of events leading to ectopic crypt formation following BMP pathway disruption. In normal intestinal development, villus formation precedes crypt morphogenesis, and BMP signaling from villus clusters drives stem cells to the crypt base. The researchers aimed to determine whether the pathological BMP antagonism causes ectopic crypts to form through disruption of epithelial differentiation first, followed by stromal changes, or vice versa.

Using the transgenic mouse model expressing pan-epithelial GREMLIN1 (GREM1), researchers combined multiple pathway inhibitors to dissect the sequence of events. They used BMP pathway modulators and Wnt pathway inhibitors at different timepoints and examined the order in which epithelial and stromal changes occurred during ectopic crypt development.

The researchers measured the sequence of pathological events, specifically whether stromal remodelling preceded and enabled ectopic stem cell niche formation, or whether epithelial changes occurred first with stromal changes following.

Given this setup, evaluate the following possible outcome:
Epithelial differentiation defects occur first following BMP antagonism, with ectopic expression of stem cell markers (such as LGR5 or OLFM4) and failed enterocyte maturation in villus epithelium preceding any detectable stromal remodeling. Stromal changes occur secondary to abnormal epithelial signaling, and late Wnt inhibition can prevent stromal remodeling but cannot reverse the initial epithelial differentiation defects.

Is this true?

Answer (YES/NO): NO